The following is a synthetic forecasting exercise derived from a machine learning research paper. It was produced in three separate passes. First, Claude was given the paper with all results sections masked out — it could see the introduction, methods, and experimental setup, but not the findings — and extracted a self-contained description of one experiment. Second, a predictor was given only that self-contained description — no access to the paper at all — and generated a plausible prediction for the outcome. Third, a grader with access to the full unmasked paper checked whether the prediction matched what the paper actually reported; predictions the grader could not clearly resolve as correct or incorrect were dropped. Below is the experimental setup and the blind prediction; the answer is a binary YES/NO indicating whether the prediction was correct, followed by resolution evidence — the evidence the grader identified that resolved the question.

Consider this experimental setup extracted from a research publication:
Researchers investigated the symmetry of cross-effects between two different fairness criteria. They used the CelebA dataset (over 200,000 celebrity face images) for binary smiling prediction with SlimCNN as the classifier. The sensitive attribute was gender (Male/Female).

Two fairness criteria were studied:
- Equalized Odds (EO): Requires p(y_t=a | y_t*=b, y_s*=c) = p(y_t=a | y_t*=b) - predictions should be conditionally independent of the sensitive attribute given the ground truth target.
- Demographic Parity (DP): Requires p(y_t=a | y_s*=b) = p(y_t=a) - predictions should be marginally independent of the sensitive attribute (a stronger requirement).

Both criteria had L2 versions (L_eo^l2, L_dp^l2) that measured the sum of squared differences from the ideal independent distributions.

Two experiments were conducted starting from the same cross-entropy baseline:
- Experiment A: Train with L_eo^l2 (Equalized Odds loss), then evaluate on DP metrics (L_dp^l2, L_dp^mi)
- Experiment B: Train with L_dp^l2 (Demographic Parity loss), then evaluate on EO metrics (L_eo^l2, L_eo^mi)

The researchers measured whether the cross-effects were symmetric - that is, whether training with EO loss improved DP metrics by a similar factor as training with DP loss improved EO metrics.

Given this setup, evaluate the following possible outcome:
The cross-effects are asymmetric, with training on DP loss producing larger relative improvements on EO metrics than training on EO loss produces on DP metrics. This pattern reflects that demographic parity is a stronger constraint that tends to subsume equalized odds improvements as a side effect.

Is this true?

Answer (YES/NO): NO